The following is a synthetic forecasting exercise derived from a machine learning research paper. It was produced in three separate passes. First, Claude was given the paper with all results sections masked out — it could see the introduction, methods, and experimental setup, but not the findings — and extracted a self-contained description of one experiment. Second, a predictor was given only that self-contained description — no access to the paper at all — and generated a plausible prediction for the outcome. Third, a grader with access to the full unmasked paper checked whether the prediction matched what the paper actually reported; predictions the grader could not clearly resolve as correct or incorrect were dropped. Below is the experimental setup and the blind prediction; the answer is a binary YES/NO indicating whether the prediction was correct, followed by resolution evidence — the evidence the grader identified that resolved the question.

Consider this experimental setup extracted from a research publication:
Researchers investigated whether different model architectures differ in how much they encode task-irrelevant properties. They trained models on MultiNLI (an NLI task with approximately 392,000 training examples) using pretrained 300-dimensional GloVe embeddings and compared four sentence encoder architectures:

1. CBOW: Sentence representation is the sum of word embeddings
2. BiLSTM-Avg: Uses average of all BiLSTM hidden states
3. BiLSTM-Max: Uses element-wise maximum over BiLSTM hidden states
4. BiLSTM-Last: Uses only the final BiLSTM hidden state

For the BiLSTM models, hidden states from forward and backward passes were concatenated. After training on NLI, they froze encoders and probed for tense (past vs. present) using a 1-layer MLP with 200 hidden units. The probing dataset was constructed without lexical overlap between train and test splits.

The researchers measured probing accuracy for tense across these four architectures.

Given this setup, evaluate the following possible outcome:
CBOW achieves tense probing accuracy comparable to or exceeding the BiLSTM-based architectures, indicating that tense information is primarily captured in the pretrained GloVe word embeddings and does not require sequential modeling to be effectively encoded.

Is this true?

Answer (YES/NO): YES